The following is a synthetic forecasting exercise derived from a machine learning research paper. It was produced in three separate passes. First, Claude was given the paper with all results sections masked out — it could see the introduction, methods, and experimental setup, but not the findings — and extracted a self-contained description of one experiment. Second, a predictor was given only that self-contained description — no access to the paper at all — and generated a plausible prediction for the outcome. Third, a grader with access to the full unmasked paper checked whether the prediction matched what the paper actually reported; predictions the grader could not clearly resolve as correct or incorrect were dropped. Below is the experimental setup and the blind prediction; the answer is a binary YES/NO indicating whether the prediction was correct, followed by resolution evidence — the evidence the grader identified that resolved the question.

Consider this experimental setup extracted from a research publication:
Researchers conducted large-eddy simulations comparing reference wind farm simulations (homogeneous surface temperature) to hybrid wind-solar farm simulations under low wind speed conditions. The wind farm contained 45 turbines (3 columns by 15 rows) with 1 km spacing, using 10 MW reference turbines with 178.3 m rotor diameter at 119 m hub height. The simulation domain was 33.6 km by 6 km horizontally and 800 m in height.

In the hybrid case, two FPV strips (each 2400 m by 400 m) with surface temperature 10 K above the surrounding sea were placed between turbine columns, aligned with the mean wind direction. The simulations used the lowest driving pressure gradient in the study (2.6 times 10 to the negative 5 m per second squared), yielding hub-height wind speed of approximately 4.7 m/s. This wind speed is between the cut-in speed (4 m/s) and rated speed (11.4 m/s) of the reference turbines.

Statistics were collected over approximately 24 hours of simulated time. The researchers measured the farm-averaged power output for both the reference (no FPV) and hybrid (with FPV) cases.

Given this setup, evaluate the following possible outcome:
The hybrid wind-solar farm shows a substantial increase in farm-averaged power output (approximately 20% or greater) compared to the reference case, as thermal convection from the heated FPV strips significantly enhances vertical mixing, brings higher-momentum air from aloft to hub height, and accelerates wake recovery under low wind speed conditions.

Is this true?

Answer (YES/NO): YES